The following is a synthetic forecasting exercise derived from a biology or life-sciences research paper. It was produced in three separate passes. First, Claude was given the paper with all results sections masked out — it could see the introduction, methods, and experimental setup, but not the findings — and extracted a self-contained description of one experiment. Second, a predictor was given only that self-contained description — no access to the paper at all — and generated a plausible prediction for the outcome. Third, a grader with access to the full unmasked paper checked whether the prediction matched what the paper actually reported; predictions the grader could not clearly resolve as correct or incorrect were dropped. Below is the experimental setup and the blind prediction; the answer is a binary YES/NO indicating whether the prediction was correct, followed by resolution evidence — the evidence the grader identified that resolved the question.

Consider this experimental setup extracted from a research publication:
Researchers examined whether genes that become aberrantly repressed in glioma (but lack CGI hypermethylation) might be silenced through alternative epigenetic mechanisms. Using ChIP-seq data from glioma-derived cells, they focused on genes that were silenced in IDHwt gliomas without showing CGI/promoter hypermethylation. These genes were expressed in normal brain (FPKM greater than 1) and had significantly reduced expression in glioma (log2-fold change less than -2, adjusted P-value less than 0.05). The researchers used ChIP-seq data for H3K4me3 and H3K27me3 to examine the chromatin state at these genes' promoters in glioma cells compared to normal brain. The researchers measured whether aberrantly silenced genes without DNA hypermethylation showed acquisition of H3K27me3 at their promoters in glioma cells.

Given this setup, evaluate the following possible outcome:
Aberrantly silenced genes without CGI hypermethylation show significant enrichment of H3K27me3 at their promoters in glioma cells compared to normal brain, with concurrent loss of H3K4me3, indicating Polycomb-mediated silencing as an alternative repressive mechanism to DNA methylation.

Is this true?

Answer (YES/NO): NO